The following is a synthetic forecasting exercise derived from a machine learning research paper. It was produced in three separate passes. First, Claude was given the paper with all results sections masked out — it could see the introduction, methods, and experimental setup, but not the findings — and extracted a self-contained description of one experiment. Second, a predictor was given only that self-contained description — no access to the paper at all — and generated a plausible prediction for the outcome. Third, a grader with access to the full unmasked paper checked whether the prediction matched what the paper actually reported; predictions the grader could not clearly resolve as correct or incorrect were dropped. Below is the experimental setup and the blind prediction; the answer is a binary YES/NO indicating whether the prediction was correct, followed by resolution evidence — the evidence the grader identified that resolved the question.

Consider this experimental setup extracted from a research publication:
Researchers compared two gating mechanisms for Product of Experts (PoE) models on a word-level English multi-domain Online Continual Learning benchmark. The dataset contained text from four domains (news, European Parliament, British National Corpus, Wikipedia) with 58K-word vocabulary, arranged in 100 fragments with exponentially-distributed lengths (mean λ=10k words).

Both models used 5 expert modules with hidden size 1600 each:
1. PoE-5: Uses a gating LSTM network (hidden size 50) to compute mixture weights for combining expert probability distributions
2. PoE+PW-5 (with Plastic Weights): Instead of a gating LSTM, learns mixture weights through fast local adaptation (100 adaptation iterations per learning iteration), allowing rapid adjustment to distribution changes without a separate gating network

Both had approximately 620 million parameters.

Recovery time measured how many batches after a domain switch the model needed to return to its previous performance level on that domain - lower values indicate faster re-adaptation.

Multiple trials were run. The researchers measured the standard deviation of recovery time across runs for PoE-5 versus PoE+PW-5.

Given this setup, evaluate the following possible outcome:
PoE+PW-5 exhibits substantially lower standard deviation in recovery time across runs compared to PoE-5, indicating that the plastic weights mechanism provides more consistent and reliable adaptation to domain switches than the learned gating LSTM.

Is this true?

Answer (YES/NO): NO